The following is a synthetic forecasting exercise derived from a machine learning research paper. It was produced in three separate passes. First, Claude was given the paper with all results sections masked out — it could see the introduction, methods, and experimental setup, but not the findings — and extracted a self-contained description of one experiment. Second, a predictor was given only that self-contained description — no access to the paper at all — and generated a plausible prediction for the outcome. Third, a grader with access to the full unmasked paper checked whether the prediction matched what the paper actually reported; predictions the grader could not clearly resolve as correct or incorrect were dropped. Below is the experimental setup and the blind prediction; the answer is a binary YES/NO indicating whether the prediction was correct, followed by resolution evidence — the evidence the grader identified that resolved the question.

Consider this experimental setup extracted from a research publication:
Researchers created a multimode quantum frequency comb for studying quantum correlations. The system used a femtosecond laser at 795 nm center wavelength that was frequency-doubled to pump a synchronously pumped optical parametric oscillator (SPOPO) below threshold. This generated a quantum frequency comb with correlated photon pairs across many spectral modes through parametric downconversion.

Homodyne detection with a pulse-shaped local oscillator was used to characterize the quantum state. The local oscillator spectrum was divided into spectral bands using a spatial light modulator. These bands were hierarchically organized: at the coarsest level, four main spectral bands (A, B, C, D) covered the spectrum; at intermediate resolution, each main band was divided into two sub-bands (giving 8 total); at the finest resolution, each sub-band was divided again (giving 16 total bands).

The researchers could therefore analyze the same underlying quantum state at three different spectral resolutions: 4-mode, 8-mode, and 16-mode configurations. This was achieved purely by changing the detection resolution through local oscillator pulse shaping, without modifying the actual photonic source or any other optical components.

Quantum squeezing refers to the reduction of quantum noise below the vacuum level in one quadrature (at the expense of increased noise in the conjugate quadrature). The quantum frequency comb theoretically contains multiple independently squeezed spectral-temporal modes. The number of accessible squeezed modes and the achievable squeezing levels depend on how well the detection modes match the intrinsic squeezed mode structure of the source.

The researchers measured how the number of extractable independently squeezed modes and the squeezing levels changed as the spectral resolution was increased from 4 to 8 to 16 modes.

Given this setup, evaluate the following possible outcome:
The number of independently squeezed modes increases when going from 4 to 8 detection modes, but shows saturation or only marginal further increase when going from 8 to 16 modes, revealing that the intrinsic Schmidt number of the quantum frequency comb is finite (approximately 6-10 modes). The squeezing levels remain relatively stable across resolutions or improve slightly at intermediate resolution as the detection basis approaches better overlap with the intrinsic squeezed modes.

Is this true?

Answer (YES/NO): NO